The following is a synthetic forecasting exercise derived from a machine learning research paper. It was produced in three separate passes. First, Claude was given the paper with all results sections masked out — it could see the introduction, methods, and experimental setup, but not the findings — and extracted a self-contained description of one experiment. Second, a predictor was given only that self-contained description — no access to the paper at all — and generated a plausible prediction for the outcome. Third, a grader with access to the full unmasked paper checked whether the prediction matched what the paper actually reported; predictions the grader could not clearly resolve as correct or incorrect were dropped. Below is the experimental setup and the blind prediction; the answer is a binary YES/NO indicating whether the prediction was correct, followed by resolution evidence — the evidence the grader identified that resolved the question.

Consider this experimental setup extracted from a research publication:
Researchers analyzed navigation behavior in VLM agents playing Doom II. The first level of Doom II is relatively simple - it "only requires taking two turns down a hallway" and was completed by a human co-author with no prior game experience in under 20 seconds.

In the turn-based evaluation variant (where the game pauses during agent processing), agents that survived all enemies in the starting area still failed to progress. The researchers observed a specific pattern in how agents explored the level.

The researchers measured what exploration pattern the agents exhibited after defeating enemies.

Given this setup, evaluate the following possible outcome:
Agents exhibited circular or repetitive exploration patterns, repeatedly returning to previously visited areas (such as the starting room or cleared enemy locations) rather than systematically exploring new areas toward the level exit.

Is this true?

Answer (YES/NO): YES